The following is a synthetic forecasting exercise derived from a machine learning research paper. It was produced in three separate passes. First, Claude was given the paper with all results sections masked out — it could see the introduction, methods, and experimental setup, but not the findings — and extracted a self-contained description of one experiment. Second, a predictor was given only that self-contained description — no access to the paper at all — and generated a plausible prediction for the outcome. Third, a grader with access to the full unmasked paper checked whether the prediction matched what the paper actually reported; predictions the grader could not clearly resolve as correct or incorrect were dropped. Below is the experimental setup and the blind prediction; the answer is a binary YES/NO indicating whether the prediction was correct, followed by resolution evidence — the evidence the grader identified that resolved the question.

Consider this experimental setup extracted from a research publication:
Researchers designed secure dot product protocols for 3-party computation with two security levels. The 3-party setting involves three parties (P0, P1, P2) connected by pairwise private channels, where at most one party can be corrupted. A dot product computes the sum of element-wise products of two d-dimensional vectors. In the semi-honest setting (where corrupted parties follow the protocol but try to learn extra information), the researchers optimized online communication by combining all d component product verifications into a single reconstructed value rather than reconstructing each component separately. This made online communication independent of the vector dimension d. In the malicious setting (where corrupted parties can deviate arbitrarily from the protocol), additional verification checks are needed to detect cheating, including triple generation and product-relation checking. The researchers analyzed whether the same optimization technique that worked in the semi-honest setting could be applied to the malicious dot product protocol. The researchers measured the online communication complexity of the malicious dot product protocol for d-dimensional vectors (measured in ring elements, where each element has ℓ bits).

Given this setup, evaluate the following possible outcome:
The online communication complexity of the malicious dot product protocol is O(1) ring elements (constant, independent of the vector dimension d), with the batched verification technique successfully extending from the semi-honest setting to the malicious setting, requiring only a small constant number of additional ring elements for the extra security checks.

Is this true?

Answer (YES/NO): NO